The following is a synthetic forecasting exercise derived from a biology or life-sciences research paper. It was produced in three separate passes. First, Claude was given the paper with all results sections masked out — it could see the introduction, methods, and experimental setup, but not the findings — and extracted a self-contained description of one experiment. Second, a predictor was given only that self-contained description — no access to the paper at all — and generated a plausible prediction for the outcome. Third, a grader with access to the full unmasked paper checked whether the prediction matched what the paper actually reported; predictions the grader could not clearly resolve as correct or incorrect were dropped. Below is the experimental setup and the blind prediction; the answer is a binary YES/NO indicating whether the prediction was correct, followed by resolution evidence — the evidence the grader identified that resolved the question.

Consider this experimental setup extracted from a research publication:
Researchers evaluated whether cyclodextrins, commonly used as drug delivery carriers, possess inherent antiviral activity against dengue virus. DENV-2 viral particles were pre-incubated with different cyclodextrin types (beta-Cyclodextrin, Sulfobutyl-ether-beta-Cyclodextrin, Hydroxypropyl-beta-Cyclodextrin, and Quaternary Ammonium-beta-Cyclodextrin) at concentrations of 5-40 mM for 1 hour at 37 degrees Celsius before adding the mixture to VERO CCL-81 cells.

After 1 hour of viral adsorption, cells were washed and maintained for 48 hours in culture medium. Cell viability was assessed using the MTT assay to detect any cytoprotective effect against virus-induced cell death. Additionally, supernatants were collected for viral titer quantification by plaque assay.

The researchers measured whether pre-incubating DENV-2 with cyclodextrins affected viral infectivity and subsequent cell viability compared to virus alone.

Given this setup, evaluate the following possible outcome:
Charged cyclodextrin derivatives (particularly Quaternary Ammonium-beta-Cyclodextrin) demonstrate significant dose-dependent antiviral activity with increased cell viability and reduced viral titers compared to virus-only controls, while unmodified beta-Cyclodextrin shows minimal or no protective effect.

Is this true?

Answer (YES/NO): NO